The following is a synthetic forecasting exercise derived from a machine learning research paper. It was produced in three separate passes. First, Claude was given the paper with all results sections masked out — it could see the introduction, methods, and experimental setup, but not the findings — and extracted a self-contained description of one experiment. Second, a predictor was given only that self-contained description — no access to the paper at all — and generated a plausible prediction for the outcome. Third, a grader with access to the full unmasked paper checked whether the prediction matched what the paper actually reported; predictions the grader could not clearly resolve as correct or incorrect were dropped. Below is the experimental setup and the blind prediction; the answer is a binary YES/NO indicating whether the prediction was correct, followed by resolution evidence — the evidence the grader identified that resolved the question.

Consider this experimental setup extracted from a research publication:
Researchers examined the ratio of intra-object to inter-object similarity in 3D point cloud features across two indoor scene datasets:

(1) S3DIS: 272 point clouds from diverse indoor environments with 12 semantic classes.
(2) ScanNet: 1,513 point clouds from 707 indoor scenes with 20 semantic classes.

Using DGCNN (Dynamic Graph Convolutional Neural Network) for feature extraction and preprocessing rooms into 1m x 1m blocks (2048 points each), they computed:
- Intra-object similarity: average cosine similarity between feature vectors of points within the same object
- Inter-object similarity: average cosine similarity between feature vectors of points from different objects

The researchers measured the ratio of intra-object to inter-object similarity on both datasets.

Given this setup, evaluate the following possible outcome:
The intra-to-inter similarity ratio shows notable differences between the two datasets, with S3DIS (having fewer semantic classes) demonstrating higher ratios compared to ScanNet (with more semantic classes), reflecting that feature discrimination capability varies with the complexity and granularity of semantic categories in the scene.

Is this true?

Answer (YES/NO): NO